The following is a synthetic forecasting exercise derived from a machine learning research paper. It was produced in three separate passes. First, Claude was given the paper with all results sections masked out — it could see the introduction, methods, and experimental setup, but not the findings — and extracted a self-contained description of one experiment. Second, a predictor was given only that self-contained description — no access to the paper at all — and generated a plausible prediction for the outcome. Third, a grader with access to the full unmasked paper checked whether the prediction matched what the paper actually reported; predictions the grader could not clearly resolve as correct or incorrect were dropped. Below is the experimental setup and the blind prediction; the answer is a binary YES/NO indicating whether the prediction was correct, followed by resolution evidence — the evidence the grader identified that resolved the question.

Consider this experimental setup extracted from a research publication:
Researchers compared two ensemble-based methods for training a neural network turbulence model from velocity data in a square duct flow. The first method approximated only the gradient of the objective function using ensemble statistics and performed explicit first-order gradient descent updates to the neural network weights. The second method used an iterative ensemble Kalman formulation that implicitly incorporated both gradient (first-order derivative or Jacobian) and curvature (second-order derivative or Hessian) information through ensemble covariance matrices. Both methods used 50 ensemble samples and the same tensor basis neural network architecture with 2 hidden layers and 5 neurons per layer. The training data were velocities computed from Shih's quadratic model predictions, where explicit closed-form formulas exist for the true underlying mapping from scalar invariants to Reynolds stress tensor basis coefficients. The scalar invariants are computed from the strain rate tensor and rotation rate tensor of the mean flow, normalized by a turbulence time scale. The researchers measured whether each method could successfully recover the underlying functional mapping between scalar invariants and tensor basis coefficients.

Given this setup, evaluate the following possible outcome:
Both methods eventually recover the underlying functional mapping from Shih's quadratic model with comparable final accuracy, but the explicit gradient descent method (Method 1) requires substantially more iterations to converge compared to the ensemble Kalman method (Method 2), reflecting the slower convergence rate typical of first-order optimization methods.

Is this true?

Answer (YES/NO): NO